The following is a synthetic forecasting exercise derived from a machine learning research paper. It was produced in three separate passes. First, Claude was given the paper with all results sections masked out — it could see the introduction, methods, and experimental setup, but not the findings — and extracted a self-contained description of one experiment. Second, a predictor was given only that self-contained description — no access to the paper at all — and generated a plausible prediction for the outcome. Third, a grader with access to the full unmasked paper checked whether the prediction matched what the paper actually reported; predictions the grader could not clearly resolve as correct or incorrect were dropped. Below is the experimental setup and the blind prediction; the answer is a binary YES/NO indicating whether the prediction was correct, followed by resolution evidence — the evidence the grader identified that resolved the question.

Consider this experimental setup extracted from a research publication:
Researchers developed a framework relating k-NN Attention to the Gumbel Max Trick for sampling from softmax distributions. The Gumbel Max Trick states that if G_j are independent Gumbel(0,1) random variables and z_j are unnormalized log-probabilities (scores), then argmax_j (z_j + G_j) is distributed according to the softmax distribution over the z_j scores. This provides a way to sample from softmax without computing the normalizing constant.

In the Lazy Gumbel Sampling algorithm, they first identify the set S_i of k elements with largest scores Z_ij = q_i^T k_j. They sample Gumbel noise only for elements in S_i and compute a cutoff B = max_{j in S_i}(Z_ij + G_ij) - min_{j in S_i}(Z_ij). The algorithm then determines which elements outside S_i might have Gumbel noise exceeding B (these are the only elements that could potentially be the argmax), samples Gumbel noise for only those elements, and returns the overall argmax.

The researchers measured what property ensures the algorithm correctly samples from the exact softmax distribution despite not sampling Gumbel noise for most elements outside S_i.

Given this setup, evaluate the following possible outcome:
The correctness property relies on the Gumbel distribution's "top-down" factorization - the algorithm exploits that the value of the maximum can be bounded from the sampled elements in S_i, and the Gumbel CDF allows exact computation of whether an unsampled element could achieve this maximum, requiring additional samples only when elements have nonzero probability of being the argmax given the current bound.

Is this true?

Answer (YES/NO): NO